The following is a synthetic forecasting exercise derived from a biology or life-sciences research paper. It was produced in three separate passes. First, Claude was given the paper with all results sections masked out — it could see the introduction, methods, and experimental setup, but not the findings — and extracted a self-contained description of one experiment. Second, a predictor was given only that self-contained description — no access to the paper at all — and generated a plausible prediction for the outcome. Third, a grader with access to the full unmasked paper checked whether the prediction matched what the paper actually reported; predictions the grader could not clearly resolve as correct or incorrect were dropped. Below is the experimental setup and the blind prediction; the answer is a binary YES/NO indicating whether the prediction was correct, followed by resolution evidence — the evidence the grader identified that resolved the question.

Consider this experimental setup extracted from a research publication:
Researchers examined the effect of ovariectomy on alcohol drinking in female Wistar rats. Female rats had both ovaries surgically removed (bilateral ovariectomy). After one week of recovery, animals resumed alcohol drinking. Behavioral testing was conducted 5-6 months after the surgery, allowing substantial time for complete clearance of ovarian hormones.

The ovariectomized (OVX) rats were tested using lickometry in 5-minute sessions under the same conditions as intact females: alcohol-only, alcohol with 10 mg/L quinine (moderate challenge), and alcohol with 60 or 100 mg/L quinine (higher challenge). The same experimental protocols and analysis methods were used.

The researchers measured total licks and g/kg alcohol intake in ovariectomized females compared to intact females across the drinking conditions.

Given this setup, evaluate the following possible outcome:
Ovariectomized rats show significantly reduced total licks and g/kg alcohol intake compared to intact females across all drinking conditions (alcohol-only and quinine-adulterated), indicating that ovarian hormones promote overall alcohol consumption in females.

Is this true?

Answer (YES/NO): NO